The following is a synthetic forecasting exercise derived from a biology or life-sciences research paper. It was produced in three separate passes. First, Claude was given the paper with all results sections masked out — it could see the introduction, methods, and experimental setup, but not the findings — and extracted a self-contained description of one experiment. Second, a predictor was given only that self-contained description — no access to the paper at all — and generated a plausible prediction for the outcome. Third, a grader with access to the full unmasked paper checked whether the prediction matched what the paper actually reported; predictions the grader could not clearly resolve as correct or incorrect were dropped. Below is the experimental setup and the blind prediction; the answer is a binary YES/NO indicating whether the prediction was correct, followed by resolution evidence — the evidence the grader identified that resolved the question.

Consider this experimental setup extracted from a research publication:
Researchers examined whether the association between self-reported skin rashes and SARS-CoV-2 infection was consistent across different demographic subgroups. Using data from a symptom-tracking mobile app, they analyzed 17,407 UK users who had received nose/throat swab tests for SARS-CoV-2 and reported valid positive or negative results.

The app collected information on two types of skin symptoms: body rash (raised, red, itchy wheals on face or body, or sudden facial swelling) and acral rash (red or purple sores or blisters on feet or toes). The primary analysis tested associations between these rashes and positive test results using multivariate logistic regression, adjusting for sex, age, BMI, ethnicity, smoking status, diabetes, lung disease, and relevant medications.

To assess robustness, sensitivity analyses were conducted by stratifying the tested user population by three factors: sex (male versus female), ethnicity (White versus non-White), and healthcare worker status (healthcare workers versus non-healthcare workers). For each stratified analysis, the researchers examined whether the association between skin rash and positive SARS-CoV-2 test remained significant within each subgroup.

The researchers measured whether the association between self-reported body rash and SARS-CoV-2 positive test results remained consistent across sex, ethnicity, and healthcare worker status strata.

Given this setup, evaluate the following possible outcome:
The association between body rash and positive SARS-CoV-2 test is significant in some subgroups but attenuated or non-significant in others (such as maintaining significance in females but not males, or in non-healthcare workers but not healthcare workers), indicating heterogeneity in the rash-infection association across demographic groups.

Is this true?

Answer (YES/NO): NO